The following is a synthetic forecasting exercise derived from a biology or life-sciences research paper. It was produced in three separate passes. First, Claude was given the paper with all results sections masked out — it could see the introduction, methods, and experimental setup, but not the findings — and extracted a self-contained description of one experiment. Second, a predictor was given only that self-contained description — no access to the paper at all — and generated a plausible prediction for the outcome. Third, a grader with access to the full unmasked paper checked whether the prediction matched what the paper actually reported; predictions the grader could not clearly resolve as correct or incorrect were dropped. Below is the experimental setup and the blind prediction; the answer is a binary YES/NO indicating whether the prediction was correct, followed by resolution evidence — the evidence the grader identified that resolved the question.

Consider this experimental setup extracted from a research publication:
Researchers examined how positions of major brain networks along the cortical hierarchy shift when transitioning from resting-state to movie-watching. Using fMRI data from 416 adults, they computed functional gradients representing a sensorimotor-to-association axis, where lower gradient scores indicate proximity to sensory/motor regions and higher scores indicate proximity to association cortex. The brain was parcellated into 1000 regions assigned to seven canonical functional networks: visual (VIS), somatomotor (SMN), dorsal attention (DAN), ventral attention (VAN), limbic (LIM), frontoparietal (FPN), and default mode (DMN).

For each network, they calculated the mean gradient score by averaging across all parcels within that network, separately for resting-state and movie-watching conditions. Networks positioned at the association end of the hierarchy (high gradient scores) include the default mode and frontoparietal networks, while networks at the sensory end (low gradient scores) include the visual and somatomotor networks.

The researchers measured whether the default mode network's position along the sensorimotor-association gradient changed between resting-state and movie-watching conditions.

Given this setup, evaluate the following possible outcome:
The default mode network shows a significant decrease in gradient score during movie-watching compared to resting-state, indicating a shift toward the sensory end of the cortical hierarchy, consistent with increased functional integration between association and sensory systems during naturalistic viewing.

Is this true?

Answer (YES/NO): YES